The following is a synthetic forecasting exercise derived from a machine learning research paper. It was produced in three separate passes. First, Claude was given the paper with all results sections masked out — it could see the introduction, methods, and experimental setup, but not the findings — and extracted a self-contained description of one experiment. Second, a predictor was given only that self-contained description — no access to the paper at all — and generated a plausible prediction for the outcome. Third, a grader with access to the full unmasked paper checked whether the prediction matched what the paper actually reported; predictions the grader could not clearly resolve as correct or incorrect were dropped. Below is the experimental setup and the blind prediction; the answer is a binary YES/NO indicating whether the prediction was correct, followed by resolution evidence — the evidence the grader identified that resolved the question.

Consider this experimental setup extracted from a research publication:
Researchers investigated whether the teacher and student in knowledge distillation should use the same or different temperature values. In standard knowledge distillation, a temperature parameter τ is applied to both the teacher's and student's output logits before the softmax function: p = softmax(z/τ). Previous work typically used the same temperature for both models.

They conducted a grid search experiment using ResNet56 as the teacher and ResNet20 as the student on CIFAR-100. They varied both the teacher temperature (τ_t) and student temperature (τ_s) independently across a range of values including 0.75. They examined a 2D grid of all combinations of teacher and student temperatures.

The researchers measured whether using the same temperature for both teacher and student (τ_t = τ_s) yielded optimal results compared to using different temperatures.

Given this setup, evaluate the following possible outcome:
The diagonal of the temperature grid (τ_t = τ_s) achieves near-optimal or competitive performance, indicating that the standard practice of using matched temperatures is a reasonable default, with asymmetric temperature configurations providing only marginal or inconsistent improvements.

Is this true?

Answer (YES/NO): NO